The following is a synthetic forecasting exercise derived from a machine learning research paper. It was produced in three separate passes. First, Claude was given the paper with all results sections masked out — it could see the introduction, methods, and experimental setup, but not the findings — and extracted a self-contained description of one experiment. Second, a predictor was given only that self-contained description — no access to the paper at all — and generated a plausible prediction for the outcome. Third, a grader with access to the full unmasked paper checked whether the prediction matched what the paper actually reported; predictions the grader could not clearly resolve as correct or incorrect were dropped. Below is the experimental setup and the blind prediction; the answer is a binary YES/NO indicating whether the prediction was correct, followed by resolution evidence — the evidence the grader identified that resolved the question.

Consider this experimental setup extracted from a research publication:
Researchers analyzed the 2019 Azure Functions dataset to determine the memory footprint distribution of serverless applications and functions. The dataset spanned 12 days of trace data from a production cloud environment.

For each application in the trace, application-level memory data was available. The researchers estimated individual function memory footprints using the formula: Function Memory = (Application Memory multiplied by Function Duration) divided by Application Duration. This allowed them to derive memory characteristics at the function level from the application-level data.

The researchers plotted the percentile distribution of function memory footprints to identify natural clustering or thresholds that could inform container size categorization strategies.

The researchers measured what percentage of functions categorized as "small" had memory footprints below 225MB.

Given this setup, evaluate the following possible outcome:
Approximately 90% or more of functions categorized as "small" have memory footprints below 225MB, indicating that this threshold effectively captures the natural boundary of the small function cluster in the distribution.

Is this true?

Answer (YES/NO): YES